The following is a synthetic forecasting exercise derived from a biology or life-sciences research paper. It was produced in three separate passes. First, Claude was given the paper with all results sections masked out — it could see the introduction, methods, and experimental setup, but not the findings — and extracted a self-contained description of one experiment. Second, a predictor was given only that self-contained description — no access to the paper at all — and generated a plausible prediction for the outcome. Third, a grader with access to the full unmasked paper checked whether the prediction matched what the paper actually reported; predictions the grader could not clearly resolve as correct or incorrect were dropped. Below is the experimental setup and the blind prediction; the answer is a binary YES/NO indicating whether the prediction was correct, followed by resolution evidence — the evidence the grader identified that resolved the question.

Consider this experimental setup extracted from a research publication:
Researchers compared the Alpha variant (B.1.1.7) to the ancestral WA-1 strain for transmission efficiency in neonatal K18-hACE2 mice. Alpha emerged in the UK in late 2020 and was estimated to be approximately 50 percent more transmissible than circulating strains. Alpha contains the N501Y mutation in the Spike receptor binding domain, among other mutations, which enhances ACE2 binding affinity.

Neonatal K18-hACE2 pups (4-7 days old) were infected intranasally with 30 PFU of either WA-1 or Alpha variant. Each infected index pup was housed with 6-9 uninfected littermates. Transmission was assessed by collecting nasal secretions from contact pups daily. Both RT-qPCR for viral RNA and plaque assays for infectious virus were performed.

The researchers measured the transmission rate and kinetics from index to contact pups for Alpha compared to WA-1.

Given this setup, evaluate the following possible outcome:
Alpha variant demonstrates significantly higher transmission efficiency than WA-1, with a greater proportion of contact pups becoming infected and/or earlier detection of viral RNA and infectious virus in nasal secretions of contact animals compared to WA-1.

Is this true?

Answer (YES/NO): NO